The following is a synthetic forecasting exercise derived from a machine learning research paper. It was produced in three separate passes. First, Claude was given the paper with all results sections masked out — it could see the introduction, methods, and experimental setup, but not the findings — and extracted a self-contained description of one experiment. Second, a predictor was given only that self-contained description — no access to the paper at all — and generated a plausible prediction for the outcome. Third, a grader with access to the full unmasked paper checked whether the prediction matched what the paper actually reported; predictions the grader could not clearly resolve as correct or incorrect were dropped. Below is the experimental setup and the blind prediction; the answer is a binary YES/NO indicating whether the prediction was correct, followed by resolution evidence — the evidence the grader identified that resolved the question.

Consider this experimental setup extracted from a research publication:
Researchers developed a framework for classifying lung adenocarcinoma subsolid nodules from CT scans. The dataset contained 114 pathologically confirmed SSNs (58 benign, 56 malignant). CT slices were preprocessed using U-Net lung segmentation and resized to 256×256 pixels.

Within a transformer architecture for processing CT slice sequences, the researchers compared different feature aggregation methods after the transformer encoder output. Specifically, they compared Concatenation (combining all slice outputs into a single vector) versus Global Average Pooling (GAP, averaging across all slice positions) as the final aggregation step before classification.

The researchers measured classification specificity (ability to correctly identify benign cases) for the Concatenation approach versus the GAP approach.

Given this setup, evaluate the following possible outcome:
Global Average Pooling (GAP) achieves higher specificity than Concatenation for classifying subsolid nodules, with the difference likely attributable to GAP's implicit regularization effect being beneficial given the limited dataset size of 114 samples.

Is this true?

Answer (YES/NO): NO